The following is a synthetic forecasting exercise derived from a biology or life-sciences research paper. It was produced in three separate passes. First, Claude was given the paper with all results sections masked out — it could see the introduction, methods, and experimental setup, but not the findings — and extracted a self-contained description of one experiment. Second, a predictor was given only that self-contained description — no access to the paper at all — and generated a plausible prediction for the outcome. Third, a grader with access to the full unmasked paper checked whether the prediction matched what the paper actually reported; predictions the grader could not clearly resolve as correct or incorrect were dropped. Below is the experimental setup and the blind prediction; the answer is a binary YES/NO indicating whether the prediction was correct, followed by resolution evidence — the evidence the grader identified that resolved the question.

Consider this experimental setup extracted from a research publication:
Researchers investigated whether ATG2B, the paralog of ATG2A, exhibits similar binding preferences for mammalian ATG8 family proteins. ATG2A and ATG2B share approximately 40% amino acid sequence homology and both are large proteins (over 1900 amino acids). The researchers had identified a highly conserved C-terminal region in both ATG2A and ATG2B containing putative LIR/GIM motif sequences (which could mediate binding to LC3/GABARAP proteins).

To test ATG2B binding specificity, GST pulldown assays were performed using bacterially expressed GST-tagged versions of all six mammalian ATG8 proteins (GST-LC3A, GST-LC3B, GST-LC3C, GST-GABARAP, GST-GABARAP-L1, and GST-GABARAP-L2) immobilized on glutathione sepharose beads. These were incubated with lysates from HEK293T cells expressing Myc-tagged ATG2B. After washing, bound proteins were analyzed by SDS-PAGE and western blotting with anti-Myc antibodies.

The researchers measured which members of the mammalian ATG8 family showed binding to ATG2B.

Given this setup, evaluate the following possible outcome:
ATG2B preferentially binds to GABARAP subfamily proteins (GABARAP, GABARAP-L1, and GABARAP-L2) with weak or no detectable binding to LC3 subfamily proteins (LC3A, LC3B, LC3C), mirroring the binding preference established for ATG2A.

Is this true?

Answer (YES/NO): NO